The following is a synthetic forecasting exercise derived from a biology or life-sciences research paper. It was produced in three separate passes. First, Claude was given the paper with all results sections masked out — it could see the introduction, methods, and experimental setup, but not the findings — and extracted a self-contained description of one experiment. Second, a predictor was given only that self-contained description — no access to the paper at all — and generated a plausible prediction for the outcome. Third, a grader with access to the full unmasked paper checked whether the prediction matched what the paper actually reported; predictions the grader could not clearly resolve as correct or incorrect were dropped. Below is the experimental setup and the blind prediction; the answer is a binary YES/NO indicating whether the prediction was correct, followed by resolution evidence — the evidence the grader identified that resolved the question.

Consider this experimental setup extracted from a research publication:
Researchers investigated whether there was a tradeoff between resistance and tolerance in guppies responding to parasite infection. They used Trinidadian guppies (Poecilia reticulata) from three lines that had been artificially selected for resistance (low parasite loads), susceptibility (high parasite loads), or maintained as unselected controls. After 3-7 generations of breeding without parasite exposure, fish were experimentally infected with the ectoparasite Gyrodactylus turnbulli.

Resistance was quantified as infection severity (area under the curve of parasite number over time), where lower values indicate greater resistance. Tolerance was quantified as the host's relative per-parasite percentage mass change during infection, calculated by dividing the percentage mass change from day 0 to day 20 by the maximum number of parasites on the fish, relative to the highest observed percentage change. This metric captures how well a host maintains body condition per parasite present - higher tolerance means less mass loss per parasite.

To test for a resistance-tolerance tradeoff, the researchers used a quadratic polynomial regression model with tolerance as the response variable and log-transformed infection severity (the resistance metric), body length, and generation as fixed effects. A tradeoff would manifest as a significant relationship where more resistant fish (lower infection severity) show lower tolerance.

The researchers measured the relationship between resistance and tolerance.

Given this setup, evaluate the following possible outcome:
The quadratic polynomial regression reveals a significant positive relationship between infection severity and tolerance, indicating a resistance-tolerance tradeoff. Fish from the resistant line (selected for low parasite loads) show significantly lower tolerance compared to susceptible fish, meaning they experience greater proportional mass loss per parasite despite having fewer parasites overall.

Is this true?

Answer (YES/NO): NO